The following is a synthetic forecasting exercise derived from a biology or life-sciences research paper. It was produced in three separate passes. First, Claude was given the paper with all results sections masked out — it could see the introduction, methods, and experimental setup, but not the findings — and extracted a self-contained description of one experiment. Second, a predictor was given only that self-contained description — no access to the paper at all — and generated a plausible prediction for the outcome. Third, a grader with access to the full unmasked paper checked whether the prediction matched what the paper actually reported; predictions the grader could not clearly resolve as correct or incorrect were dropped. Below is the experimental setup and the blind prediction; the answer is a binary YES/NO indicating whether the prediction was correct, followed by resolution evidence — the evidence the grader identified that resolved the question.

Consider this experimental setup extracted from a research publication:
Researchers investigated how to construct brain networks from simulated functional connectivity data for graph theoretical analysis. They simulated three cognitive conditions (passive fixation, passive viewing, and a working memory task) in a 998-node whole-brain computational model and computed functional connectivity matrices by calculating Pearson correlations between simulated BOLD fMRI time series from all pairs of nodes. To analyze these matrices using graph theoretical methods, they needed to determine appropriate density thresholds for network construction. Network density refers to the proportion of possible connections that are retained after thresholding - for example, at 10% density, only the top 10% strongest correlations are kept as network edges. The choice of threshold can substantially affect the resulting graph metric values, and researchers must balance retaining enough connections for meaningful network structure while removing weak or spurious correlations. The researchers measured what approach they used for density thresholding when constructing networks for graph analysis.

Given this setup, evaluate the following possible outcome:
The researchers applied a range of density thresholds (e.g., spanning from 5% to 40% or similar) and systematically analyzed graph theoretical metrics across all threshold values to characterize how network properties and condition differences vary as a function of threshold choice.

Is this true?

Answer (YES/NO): YES